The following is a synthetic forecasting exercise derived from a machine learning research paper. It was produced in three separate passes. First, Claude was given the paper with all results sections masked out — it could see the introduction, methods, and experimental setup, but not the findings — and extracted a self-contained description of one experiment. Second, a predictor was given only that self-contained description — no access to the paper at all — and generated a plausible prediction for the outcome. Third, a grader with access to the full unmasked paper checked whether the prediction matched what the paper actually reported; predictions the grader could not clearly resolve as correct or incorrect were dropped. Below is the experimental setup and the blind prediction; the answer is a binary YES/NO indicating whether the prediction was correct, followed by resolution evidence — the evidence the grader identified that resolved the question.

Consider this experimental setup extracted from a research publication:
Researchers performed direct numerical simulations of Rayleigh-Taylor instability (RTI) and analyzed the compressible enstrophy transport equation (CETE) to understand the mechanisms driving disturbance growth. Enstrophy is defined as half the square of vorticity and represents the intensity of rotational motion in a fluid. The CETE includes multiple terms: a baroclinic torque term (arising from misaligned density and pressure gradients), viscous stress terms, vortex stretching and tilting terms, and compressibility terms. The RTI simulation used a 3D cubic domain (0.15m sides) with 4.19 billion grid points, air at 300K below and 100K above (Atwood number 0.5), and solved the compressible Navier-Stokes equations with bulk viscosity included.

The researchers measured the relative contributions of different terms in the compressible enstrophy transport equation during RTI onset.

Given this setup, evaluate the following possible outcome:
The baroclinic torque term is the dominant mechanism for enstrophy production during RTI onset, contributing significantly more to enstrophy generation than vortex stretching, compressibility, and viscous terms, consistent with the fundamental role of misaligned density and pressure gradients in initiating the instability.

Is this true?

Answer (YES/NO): NO